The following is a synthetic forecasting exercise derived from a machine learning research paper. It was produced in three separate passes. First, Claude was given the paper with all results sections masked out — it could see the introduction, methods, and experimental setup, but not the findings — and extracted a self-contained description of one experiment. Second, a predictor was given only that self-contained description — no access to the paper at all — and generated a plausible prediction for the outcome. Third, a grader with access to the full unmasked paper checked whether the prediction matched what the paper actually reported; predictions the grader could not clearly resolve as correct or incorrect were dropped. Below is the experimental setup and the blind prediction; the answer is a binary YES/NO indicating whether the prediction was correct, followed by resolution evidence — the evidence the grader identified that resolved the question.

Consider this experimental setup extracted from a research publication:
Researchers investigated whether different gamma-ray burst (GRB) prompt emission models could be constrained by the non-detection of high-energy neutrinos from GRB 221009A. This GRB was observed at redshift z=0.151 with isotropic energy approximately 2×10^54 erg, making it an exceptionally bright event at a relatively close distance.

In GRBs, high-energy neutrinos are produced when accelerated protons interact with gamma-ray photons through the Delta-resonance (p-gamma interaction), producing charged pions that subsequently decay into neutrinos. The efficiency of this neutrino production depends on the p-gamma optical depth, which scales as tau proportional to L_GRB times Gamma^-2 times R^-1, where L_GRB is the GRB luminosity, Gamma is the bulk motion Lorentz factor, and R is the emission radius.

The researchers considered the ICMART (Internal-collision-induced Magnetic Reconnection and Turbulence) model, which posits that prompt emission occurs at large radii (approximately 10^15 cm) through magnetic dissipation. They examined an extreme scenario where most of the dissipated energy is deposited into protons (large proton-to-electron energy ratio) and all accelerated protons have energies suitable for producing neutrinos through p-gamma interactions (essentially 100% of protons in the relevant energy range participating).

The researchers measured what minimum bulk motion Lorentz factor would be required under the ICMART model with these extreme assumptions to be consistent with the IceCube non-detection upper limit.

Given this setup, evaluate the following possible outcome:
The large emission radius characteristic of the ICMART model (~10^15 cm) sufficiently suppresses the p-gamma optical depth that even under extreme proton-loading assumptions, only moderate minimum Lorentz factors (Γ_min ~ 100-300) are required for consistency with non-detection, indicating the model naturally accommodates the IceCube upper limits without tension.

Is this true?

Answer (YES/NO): YES